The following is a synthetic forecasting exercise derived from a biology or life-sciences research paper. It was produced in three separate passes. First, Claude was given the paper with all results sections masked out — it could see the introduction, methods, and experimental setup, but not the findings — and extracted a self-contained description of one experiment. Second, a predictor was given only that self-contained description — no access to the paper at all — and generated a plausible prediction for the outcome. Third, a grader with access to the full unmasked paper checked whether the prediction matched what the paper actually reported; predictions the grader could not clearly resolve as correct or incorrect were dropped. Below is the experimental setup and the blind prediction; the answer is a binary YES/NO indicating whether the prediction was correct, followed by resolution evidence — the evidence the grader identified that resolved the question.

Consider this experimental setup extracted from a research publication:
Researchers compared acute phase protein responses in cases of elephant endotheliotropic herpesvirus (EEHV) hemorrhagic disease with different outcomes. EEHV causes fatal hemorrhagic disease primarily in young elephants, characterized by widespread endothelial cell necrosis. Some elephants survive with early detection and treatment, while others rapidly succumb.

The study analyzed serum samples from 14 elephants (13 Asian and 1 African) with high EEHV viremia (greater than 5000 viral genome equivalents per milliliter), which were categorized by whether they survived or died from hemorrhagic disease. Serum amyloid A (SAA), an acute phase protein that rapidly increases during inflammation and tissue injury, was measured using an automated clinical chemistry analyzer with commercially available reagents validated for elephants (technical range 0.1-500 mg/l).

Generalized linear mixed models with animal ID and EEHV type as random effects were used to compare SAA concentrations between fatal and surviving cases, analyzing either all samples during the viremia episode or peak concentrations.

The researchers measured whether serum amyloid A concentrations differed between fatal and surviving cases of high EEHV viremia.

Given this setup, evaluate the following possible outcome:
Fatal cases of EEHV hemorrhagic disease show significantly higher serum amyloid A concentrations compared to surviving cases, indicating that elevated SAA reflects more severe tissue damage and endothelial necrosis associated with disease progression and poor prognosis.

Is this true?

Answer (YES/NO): YES